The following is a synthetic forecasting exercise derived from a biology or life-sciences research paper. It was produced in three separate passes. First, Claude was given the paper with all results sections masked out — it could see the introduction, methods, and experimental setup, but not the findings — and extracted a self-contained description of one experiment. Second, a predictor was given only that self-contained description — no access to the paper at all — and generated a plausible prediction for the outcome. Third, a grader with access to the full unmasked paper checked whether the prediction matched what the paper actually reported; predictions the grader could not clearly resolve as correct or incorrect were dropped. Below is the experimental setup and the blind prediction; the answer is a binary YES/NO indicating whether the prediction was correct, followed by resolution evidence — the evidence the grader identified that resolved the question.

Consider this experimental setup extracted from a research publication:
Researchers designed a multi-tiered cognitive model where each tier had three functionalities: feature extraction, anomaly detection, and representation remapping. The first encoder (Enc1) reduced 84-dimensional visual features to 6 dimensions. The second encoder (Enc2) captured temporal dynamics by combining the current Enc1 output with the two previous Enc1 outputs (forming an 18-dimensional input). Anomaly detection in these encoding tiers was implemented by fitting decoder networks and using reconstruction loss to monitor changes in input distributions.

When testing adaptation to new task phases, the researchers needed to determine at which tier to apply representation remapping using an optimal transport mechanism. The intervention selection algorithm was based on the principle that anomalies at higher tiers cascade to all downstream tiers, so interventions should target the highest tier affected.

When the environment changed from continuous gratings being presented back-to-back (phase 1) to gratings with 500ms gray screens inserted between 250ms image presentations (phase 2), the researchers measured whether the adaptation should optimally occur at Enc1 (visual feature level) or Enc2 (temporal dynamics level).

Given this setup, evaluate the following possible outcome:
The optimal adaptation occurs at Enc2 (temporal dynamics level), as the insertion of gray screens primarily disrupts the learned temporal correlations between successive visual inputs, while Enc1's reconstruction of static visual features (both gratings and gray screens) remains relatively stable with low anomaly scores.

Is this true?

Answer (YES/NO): YES